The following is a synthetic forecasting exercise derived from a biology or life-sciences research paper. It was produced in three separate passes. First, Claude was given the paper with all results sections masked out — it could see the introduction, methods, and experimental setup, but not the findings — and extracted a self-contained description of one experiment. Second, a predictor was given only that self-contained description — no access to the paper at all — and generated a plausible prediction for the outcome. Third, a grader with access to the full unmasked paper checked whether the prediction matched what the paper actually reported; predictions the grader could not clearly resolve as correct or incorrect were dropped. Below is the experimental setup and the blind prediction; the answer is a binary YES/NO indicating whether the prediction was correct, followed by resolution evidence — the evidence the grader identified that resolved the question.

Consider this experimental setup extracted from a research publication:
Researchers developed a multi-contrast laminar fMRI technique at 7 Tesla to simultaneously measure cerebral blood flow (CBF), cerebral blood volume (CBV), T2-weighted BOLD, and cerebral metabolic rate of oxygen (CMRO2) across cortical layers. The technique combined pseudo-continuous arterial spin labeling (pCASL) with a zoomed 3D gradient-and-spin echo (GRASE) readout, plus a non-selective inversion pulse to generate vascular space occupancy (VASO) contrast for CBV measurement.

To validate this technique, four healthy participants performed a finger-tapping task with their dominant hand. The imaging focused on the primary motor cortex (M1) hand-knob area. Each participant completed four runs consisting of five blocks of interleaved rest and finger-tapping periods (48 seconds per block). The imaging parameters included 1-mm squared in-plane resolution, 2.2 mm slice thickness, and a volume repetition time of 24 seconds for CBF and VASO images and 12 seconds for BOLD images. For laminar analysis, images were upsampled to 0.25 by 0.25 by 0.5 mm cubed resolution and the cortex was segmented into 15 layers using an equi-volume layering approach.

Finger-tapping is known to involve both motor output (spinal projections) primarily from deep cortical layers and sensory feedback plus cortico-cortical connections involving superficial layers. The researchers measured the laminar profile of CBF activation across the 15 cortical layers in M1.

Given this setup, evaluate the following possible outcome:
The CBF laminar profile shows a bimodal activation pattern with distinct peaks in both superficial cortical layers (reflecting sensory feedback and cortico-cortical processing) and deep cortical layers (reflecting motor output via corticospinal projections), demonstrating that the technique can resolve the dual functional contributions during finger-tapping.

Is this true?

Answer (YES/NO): YES